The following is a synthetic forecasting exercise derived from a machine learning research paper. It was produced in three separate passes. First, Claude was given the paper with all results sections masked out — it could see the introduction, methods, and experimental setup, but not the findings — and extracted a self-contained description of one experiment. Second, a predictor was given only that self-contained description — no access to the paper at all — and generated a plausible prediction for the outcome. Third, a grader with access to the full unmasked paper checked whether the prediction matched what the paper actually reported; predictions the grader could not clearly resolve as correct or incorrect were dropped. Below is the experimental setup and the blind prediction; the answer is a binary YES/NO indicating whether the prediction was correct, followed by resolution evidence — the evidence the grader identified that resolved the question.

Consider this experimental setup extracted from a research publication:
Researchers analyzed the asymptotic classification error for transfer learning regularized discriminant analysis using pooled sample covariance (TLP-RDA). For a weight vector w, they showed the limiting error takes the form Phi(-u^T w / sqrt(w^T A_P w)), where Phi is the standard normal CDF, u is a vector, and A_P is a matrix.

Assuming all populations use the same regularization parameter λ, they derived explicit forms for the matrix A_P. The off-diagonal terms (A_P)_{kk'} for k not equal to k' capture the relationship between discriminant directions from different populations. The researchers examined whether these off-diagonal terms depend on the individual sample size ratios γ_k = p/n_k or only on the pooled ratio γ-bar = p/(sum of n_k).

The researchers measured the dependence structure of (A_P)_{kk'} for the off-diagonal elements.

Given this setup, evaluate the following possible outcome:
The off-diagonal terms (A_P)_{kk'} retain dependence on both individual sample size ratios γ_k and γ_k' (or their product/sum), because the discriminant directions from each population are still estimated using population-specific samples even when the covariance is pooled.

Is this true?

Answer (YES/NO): NO